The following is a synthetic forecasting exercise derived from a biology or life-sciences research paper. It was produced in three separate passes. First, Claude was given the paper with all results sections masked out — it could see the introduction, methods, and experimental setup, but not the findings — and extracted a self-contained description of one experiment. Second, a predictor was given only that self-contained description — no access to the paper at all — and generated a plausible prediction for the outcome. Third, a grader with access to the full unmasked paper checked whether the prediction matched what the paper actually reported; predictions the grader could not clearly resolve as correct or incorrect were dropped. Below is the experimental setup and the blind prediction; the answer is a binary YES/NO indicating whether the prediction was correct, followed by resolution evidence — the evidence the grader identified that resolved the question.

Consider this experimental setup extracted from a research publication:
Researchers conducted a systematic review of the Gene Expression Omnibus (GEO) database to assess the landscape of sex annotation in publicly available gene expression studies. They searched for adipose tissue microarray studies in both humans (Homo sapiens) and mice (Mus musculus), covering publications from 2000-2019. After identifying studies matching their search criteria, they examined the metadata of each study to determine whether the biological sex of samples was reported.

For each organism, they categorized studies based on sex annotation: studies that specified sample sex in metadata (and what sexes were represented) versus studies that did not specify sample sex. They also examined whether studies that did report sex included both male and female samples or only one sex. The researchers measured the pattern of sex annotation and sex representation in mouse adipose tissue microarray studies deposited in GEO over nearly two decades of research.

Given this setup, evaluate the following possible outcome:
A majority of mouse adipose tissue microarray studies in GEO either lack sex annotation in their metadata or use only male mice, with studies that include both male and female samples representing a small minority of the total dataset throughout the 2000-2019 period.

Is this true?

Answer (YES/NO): YES